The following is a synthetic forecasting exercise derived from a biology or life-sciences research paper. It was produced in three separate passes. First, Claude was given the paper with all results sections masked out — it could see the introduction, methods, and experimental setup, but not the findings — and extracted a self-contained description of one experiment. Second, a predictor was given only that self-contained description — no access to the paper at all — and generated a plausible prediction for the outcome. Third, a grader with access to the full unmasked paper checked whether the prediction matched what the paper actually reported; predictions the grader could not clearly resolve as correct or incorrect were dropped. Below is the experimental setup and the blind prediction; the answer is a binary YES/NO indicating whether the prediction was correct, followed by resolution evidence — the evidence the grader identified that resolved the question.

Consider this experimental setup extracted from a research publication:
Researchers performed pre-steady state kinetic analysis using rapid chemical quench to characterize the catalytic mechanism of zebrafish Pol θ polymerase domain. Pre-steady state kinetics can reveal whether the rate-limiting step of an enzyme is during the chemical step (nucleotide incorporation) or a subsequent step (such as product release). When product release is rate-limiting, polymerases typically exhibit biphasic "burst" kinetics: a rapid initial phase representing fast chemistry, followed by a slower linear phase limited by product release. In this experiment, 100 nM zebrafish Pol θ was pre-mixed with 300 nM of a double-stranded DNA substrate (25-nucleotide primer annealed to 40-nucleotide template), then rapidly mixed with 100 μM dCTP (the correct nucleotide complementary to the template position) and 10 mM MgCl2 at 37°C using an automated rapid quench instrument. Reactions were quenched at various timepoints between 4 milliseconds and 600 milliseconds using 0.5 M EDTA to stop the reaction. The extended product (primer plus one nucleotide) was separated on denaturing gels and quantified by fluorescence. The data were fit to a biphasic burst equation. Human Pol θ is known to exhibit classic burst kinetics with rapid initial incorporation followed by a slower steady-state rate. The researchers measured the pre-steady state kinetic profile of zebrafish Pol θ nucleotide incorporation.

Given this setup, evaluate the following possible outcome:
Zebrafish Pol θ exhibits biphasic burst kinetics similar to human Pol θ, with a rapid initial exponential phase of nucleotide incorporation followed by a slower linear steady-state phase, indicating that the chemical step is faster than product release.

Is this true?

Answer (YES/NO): YES